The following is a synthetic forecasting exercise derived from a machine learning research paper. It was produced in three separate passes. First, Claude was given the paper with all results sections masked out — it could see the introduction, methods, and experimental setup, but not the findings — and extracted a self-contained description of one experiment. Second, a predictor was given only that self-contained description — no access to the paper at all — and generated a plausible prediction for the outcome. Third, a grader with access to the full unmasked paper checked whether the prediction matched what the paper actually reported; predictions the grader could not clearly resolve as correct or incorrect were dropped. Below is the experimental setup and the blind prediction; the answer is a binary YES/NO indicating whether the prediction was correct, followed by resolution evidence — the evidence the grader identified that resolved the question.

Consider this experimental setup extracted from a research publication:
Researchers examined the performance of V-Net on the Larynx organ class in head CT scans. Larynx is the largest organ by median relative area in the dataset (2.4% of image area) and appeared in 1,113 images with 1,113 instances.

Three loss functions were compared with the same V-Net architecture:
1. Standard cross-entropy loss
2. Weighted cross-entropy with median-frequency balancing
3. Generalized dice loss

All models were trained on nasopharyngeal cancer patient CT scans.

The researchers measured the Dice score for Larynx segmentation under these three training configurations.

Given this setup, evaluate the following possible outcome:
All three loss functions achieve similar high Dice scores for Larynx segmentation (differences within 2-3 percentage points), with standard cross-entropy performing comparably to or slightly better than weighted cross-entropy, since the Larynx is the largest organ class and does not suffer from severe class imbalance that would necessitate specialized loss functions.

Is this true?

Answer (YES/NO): NO